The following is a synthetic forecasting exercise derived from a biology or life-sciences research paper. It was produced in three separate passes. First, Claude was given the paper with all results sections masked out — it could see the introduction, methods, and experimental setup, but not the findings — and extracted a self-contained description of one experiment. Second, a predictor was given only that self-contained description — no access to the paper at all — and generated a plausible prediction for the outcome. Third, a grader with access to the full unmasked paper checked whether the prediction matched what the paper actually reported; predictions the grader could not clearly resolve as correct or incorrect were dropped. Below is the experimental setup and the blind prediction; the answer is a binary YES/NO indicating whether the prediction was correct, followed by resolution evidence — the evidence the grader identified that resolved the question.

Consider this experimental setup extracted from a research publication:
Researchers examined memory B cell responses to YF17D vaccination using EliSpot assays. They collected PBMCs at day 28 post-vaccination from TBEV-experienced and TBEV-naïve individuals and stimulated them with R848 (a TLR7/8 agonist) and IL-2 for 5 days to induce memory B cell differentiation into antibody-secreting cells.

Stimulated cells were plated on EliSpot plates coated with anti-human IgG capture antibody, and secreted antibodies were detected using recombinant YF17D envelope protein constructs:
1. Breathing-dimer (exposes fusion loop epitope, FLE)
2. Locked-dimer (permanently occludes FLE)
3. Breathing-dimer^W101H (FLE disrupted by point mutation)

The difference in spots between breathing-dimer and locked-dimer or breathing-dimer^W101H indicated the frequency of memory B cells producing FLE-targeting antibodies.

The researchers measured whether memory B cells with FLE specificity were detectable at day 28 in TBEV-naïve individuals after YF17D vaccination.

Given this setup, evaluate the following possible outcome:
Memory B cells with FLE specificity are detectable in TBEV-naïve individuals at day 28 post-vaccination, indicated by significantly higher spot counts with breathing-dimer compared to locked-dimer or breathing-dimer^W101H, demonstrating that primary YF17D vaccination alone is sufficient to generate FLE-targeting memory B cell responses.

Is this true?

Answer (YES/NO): NO